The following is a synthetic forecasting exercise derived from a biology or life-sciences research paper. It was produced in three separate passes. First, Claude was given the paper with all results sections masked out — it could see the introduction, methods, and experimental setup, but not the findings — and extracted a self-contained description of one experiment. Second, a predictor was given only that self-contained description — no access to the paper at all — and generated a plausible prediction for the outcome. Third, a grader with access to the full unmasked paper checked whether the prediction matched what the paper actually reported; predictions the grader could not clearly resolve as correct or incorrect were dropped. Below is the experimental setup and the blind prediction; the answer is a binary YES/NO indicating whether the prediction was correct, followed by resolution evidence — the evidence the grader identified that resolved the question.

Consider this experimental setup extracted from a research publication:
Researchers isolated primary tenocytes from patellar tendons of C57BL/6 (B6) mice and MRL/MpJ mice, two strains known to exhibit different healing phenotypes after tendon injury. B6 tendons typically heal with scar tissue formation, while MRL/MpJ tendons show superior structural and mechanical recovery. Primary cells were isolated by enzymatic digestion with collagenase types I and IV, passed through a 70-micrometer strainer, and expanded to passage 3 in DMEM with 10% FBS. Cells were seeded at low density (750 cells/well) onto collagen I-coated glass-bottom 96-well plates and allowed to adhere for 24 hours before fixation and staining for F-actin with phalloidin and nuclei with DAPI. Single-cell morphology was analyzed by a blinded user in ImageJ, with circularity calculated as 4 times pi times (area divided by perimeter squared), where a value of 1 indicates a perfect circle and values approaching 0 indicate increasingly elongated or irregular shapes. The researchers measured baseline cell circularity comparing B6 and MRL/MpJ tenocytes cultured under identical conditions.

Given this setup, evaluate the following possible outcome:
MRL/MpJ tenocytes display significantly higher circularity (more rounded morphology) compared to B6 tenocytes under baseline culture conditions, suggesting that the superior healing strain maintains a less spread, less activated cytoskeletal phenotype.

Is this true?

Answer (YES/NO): NO